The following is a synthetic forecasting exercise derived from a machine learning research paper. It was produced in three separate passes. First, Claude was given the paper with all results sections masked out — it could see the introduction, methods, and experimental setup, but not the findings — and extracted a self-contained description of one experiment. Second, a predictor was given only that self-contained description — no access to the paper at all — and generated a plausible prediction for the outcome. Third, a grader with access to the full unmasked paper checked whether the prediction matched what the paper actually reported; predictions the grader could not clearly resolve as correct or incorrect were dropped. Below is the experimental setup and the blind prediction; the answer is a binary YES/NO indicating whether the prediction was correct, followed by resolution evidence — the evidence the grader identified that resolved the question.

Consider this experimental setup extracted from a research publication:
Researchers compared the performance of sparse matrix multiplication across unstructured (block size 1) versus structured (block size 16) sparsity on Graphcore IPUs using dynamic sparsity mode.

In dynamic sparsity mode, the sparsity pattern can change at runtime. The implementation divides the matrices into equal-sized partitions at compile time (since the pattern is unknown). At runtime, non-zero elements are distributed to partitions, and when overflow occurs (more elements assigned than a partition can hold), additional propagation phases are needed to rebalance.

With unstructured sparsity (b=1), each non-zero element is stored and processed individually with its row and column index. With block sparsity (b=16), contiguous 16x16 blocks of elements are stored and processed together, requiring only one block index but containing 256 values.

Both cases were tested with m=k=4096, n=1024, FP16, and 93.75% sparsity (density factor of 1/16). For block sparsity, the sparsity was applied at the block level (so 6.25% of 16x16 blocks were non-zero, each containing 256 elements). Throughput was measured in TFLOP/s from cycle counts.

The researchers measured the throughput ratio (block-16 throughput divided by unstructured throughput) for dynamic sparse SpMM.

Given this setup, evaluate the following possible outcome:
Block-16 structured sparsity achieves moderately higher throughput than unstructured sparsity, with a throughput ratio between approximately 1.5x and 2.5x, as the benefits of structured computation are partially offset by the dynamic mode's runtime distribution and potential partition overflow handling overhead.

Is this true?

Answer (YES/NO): NO